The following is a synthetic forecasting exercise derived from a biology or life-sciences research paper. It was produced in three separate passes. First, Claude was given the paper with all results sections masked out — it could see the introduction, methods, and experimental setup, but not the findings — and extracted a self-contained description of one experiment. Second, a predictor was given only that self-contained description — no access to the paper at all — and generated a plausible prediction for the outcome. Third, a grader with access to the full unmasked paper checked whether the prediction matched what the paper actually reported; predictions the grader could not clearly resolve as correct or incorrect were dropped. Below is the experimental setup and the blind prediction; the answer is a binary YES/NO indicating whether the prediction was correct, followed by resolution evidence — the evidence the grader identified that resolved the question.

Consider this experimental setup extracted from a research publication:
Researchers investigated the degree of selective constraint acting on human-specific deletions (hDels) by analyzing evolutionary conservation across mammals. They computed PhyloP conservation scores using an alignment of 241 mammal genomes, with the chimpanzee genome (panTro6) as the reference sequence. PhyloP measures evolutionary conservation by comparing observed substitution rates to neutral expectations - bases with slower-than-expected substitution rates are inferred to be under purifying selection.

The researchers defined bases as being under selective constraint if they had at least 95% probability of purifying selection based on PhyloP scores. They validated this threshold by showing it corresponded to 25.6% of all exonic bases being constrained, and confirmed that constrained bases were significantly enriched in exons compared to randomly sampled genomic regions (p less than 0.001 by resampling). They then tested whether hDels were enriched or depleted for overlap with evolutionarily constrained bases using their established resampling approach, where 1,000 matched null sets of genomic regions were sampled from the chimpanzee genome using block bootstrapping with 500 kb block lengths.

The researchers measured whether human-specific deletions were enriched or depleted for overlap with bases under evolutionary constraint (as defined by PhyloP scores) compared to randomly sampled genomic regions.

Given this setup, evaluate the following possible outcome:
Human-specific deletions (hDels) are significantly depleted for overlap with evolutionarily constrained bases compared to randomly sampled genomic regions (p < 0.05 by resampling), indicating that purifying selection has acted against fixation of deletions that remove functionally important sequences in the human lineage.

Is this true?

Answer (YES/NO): YES